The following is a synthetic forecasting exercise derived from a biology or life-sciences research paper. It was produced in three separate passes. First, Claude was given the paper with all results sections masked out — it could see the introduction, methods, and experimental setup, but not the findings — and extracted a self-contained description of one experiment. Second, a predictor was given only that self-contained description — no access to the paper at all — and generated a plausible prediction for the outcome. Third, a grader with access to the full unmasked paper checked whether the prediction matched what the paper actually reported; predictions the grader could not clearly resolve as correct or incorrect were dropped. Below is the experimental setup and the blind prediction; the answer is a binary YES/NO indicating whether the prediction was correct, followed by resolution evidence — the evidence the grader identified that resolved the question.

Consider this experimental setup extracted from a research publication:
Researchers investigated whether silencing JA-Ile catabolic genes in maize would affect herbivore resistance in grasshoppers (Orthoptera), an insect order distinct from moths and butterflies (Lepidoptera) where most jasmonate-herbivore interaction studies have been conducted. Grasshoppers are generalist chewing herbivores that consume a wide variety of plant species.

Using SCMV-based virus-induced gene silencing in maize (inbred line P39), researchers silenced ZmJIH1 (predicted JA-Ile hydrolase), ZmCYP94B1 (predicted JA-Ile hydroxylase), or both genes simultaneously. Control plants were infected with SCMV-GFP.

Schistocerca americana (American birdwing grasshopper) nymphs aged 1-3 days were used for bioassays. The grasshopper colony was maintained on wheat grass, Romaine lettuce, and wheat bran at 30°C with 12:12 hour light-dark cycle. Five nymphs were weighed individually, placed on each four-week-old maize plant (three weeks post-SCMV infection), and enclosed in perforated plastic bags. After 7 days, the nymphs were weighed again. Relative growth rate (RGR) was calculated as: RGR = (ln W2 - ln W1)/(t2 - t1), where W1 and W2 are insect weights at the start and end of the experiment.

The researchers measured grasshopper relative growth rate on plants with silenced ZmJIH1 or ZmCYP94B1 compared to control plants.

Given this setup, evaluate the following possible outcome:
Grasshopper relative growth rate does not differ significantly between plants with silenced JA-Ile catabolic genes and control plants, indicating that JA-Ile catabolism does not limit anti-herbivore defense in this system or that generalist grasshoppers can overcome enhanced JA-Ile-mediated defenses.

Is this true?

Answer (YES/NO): NO